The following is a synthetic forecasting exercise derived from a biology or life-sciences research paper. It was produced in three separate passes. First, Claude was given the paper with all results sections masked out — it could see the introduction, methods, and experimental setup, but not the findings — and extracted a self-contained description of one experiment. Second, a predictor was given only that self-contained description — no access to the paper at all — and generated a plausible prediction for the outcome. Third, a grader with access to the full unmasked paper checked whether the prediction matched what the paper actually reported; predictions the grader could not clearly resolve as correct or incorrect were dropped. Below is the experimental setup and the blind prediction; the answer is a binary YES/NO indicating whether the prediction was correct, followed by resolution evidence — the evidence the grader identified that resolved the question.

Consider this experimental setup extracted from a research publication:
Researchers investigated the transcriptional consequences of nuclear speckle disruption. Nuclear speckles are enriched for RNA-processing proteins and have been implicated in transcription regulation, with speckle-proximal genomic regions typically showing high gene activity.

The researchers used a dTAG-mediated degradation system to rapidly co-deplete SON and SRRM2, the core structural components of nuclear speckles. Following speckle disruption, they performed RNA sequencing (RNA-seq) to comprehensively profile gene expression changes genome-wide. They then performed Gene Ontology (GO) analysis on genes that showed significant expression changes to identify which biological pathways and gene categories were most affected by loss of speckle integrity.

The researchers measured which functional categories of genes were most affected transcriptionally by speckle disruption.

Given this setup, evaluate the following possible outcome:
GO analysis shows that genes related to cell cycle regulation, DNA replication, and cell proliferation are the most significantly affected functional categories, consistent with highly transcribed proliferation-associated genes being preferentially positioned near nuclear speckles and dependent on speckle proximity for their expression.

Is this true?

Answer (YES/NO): NO